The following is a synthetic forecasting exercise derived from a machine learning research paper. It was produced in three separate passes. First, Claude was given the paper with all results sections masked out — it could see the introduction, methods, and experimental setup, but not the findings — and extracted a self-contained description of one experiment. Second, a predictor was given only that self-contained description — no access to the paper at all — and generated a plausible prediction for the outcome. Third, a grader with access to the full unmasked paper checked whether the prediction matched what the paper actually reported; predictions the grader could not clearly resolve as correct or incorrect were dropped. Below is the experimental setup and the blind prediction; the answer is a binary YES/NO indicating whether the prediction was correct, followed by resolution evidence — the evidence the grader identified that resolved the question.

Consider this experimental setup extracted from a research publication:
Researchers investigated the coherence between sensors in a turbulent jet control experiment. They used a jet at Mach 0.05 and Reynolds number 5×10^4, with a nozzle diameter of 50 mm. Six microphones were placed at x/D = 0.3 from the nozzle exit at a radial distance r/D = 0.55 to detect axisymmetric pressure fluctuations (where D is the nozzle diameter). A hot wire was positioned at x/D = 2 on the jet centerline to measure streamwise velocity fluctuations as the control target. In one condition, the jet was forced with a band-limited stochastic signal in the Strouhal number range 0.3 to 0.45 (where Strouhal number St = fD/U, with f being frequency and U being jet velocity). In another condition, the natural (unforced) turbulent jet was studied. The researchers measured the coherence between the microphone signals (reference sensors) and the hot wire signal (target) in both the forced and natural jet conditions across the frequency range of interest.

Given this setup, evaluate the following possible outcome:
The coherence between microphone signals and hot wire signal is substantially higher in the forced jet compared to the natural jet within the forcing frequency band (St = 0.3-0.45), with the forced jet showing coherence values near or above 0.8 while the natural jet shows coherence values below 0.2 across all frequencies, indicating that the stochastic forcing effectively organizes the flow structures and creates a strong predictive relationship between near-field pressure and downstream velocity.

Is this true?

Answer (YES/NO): NO